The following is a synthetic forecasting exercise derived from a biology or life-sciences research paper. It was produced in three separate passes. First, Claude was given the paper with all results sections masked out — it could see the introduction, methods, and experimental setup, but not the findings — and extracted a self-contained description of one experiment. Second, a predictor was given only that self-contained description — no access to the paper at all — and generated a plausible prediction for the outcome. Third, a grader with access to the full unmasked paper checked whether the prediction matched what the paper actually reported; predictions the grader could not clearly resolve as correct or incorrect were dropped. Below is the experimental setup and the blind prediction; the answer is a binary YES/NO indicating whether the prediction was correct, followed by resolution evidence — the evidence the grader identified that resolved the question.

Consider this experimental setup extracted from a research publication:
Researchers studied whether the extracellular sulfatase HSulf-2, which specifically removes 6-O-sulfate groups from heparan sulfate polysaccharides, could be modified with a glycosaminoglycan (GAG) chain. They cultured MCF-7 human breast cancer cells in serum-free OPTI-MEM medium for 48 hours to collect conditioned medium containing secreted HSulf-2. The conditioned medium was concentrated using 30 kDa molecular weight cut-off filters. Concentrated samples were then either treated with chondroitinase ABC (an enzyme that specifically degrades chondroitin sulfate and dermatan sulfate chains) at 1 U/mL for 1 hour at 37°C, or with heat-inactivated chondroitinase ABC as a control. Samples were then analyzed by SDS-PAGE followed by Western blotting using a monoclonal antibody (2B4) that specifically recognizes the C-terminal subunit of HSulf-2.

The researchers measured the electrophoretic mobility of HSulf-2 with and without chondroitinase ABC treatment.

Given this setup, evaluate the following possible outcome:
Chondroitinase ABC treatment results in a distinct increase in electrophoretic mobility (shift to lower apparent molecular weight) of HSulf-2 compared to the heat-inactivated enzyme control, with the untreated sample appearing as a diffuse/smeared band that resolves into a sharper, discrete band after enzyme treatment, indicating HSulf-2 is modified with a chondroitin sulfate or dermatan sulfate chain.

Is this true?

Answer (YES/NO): YES